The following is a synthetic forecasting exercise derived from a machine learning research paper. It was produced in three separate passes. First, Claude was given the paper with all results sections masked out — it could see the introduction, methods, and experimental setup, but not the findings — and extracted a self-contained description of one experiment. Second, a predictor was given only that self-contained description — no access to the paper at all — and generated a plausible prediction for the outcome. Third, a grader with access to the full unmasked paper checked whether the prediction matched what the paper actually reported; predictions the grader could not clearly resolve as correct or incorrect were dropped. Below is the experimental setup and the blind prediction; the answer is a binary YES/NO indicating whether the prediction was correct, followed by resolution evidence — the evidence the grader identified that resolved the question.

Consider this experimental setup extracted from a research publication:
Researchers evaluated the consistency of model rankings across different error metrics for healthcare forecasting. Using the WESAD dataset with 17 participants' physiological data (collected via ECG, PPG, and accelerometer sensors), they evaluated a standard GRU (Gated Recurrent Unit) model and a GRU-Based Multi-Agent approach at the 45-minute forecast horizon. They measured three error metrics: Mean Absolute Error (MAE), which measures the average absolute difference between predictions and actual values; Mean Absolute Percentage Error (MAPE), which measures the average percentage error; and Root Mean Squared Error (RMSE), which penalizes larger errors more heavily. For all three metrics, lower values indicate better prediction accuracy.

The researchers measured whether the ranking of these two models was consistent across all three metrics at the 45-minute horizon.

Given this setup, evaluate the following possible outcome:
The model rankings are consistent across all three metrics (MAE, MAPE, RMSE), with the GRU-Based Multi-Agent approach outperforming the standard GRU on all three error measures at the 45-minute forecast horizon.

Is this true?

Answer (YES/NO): NO